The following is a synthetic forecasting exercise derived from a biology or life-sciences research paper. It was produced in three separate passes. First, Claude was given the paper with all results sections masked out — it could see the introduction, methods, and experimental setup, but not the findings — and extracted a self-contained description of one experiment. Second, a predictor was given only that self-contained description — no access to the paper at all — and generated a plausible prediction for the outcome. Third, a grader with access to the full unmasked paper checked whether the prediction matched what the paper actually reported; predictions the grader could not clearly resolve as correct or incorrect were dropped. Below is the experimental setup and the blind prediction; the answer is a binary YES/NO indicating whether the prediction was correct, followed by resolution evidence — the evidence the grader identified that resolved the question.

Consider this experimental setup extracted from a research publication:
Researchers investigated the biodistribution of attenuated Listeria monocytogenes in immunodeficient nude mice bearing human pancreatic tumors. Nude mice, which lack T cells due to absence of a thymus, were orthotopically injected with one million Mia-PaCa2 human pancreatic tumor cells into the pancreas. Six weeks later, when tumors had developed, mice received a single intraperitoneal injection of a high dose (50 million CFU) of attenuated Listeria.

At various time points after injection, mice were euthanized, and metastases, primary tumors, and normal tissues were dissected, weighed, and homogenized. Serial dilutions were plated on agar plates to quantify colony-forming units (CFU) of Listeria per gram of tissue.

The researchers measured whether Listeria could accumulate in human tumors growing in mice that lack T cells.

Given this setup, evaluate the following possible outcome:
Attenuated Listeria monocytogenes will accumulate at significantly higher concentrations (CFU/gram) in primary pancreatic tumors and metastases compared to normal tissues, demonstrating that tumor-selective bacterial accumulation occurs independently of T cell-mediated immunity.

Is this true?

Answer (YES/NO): YES